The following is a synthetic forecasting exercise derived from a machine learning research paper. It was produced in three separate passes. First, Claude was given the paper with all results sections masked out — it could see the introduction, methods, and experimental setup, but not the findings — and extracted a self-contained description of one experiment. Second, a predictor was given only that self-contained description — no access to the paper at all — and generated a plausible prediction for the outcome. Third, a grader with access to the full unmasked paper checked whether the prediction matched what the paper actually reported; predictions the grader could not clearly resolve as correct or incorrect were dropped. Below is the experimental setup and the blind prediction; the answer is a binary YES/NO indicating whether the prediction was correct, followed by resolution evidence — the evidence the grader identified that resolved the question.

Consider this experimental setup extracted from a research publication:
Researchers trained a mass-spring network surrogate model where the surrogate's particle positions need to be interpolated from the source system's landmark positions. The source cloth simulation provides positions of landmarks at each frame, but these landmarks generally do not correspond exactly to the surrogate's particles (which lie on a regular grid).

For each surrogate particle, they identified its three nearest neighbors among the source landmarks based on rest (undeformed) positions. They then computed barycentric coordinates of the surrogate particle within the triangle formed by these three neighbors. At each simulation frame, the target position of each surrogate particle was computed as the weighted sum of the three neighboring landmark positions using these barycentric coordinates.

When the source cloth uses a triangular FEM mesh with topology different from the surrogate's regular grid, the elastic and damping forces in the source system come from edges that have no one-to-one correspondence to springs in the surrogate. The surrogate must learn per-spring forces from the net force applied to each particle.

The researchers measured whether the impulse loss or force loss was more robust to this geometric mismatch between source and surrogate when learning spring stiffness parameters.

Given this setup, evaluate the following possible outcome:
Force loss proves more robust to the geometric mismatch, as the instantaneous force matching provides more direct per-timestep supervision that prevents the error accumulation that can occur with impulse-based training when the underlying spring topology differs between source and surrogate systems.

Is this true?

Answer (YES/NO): NO